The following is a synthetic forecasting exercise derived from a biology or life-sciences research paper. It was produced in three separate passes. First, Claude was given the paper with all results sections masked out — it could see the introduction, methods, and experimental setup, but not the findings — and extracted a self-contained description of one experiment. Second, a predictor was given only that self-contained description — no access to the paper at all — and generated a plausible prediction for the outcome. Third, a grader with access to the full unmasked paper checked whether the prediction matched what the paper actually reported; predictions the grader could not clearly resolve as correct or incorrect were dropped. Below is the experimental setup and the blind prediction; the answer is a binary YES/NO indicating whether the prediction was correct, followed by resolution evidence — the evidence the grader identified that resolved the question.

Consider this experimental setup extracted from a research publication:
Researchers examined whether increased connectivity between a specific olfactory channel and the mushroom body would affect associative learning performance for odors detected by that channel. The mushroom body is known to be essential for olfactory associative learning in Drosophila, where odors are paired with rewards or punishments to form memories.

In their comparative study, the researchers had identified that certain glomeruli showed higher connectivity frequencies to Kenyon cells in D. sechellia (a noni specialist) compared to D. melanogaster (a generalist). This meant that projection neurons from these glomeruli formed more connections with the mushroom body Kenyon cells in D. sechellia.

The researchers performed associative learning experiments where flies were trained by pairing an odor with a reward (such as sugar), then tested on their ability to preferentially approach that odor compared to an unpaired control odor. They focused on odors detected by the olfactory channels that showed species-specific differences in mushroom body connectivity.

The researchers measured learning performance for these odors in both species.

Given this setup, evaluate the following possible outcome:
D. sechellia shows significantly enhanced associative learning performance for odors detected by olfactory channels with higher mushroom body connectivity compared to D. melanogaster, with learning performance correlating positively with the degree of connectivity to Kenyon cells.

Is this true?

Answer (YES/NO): NO